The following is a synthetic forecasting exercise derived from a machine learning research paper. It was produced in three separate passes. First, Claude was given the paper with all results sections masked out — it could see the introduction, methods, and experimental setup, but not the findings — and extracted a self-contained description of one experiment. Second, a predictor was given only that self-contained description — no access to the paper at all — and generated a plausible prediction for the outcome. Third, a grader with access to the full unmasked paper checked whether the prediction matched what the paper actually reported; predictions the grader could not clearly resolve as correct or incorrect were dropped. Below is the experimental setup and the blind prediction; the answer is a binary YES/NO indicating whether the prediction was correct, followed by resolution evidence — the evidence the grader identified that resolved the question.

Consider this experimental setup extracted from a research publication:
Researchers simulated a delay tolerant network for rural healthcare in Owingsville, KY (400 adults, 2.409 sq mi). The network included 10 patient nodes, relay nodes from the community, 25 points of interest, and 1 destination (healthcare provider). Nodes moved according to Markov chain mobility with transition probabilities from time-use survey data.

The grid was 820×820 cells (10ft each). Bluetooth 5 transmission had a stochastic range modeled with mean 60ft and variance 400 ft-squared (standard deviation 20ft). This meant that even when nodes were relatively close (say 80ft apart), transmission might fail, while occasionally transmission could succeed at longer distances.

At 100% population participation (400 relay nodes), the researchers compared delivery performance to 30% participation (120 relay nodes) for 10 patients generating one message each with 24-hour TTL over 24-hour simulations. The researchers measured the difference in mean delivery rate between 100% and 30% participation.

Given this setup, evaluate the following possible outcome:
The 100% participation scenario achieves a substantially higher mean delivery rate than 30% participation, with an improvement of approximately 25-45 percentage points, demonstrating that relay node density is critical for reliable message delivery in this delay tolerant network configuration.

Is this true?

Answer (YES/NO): NO